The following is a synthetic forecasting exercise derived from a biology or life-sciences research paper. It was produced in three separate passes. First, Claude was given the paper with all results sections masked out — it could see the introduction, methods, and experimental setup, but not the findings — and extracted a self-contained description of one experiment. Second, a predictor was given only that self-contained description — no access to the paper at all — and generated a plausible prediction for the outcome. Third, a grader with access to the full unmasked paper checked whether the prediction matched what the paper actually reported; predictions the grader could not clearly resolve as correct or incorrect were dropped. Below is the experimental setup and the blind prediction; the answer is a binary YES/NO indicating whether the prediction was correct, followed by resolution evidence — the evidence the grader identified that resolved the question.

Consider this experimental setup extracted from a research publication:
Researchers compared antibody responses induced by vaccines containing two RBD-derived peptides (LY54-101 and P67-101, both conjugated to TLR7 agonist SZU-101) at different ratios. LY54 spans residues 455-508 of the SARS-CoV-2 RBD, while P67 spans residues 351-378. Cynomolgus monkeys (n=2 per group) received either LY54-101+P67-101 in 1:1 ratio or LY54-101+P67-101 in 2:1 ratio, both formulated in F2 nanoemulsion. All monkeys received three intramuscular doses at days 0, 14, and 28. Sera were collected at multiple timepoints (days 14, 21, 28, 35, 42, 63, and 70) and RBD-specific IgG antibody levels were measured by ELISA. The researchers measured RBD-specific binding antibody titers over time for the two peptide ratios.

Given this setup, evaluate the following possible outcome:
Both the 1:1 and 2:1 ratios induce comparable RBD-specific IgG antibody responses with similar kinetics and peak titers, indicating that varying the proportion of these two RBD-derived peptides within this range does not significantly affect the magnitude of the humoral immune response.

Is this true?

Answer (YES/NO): NO